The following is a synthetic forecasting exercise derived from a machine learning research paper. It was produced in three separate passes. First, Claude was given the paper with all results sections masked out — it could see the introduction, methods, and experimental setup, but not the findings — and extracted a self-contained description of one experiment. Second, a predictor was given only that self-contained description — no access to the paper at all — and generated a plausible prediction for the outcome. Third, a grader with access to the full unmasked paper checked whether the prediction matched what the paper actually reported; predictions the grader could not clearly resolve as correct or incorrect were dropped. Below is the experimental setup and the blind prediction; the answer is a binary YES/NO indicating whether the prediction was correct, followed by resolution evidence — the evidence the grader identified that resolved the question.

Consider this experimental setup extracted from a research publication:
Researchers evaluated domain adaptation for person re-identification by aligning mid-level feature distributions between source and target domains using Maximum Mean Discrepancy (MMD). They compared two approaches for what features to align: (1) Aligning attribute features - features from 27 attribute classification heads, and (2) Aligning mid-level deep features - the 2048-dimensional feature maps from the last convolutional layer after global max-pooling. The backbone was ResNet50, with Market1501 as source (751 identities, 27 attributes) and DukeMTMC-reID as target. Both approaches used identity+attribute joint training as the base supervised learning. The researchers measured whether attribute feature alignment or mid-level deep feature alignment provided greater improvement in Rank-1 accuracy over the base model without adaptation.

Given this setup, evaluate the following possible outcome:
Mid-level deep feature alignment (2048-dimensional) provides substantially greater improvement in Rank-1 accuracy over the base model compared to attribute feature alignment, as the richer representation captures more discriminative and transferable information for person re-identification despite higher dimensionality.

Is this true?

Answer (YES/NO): NO